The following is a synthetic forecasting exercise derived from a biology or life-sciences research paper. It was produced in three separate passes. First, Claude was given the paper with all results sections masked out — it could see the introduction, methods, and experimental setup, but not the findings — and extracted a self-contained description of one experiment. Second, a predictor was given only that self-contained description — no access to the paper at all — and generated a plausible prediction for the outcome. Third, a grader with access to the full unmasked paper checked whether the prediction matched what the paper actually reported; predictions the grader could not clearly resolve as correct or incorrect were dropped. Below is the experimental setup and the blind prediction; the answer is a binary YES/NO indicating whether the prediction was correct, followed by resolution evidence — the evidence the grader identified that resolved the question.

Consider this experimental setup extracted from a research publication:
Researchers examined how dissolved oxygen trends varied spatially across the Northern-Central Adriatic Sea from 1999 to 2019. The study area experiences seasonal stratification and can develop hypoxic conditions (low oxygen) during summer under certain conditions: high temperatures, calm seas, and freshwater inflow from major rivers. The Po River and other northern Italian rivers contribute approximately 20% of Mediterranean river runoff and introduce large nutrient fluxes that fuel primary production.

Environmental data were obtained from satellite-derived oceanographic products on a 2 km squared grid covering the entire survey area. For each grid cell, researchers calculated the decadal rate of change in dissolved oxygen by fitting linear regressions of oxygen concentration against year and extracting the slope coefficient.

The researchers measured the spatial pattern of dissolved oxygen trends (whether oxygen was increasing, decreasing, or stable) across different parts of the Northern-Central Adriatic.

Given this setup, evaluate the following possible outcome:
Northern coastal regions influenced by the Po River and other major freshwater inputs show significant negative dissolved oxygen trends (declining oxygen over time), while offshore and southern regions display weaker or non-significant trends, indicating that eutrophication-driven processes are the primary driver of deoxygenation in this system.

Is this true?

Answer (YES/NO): NO